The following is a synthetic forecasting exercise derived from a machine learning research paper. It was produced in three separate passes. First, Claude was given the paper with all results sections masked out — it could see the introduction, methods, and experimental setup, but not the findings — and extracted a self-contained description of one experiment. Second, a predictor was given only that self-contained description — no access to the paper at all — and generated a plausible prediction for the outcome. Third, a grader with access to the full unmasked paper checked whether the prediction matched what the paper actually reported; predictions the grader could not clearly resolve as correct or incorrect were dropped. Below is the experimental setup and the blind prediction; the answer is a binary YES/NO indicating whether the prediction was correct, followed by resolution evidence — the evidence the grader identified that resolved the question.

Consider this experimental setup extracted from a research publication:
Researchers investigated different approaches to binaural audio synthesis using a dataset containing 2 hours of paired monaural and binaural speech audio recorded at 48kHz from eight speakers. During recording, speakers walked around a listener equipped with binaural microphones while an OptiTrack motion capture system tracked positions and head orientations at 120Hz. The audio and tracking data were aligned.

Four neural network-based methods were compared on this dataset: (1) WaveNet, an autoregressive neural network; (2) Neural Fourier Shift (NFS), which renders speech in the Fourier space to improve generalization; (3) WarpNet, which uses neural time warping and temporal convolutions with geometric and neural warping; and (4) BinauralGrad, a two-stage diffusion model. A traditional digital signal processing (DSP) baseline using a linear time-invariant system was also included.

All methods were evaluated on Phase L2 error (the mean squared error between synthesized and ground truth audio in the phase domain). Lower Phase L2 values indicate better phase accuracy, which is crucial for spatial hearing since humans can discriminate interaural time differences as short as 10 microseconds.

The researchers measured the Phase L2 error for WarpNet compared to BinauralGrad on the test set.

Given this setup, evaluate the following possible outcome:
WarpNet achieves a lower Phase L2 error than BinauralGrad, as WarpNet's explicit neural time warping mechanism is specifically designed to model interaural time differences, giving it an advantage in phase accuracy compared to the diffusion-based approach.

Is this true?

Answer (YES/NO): YES